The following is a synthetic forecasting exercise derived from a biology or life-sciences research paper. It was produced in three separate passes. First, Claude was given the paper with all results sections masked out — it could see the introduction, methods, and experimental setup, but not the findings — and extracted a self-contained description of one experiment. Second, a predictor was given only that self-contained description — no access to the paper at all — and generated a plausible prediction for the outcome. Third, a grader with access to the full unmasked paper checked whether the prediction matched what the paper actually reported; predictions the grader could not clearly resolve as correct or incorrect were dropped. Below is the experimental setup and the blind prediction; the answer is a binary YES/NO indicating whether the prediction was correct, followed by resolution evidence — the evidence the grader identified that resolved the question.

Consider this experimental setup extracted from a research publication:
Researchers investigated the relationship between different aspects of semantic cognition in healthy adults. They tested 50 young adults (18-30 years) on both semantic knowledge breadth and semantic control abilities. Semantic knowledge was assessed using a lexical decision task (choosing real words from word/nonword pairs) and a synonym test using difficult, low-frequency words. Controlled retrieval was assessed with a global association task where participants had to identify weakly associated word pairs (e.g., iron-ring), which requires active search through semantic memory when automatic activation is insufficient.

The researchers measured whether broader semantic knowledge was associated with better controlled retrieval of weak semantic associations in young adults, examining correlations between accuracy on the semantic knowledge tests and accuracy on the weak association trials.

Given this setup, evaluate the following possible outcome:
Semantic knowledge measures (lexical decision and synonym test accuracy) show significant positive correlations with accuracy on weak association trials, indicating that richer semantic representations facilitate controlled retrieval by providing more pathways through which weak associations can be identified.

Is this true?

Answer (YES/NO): YES